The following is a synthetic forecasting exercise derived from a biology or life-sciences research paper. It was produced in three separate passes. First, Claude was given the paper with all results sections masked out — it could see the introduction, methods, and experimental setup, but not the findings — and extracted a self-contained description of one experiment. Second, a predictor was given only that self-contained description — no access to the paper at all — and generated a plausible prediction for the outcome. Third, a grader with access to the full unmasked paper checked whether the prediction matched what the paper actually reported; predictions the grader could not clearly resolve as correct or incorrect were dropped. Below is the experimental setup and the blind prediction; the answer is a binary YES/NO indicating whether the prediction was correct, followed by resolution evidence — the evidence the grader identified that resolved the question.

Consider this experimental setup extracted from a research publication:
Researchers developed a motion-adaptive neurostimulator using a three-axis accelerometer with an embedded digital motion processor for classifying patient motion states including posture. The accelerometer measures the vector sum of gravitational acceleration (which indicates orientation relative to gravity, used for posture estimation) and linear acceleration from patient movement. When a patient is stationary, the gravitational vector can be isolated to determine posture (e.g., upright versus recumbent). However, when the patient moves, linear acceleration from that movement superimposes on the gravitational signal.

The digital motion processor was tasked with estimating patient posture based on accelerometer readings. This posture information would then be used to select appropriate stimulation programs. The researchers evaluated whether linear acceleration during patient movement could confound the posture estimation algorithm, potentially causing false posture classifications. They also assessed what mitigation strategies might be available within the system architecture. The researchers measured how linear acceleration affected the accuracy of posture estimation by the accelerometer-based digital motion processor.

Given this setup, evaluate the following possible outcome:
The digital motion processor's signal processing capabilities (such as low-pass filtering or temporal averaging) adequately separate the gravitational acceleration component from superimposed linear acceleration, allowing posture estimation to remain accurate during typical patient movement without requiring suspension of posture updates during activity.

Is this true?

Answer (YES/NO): NO